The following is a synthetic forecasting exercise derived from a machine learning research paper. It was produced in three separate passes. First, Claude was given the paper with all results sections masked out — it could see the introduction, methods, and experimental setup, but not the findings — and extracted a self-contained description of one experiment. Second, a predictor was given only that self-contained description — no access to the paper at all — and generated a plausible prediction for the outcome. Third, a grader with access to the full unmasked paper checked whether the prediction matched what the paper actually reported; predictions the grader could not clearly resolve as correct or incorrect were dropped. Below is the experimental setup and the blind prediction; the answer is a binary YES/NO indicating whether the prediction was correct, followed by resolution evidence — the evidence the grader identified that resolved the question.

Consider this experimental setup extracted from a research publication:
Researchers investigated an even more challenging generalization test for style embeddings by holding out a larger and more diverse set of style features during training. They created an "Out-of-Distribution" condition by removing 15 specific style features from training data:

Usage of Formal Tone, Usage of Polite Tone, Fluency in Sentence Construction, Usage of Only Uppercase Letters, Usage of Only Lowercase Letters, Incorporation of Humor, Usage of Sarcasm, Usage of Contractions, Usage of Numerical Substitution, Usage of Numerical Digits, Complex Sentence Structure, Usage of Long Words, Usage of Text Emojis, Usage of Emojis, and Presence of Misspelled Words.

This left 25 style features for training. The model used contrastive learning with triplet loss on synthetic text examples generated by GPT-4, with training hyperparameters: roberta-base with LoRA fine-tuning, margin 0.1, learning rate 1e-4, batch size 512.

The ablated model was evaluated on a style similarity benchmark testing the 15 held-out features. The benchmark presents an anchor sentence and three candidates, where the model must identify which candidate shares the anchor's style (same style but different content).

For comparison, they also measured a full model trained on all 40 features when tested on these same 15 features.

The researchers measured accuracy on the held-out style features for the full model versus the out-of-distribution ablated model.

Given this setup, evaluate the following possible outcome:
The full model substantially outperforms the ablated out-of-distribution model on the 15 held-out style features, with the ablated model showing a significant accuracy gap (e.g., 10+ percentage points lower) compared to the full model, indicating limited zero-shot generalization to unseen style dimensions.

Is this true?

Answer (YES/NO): NO